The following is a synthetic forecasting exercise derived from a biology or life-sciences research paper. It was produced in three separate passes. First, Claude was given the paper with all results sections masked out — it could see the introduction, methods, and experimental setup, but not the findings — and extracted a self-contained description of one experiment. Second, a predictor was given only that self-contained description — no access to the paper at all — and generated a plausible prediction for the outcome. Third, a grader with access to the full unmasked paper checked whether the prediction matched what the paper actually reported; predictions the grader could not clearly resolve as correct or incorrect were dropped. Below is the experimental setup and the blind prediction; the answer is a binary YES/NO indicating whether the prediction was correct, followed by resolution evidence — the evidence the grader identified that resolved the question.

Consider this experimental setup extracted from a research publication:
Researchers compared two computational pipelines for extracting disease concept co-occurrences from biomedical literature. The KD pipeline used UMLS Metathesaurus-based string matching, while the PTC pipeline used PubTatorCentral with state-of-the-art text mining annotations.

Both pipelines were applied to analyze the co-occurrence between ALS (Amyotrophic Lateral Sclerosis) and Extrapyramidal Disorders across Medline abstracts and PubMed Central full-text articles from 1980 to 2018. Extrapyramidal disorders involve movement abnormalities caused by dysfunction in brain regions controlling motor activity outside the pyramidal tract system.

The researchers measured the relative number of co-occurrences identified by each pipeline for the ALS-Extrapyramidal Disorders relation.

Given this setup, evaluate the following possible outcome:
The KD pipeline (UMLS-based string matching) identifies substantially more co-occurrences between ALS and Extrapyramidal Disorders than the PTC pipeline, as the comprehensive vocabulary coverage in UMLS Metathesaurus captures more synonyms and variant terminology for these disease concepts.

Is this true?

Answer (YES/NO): NO